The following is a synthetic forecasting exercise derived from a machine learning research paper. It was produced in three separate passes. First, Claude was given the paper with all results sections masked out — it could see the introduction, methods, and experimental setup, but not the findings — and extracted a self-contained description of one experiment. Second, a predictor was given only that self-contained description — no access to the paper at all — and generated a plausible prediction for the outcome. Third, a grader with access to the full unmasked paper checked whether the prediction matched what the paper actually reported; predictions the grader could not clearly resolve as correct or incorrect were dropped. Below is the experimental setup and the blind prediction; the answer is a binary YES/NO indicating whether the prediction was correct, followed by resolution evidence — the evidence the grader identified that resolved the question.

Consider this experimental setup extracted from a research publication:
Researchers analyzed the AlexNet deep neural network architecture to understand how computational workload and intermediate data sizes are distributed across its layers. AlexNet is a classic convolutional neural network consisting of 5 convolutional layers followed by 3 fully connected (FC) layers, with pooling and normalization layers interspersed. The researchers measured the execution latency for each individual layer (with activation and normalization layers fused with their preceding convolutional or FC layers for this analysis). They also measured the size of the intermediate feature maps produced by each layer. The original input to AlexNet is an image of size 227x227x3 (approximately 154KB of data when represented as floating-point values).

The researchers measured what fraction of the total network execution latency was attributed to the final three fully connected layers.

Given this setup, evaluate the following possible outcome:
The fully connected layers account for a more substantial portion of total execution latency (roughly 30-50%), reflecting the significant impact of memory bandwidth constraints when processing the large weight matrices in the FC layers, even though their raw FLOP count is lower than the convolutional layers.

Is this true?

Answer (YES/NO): YES